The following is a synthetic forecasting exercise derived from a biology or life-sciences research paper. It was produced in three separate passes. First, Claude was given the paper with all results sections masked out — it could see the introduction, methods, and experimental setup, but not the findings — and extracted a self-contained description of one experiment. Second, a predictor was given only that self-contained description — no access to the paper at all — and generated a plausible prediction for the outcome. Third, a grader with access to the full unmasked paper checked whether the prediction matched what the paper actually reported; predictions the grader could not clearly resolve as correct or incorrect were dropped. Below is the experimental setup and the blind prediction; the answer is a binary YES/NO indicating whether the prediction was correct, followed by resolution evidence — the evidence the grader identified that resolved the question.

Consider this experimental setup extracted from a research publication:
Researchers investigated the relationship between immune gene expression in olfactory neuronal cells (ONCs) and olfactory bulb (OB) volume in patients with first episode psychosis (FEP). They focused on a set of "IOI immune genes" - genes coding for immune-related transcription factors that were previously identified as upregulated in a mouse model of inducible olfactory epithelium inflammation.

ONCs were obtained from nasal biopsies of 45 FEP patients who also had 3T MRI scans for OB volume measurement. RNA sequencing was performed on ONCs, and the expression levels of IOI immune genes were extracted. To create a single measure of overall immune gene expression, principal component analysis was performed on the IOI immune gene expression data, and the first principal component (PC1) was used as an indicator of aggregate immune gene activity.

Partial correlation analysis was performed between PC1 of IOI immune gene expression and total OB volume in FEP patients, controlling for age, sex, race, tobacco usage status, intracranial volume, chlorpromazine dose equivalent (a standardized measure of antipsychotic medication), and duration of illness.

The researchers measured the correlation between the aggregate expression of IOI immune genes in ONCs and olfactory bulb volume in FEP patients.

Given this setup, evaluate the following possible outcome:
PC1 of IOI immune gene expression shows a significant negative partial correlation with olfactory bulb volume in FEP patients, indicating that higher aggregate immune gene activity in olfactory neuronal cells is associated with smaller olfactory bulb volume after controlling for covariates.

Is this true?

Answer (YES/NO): NO